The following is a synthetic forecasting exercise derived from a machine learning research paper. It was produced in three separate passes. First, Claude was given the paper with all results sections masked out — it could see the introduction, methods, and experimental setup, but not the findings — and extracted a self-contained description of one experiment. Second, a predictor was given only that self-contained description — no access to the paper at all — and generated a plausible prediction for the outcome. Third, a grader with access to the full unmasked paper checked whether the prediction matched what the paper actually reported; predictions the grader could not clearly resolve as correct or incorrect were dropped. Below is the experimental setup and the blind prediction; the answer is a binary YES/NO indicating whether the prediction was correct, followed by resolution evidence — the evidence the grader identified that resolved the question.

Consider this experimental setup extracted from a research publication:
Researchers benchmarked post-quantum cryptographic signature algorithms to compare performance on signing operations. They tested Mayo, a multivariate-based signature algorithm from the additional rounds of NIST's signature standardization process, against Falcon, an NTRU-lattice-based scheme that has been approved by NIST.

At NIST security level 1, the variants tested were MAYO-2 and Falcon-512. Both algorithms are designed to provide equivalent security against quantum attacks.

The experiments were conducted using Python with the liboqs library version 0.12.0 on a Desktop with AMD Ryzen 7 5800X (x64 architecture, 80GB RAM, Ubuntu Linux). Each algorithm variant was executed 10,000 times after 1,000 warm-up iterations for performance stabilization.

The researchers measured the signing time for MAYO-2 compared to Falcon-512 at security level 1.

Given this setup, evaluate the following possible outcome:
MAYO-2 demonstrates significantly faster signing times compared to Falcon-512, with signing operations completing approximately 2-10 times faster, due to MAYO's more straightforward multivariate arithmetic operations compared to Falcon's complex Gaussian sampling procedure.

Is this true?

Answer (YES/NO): YES